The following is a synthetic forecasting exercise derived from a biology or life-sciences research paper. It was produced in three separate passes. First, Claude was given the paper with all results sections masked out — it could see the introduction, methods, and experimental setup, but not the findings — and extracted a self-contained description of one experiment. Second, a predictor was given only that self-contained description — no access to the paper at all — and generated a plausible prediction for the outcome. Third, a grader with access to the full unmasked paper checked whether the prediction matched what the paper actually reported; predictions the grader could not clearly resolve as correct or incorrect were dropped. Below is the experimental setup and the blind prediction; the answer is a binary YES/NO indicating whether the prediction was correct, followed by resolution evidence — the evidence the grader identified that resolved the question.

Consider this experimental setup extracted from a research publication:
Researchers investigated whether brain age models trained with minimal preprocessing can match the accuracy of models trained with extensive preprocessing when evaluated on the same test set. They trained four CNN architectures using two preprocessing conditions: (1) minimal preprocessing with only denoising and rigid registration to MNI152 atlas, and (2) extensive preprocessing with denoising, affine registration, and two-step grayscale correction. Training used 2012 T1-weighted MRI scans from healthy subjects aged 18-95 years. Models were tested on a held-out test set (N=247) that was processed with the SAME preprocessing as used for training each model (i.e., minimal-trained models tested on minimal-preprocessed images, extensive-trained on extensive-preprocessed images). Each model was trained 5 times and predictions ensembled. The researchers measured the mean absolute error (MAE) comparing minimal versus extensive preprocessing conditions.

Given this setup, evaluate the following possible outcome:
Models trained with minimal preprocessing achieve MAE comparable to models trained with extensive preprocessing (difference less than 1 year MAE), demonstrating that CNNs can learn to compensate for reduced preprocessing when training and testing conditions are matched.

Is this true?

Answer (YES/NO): YES